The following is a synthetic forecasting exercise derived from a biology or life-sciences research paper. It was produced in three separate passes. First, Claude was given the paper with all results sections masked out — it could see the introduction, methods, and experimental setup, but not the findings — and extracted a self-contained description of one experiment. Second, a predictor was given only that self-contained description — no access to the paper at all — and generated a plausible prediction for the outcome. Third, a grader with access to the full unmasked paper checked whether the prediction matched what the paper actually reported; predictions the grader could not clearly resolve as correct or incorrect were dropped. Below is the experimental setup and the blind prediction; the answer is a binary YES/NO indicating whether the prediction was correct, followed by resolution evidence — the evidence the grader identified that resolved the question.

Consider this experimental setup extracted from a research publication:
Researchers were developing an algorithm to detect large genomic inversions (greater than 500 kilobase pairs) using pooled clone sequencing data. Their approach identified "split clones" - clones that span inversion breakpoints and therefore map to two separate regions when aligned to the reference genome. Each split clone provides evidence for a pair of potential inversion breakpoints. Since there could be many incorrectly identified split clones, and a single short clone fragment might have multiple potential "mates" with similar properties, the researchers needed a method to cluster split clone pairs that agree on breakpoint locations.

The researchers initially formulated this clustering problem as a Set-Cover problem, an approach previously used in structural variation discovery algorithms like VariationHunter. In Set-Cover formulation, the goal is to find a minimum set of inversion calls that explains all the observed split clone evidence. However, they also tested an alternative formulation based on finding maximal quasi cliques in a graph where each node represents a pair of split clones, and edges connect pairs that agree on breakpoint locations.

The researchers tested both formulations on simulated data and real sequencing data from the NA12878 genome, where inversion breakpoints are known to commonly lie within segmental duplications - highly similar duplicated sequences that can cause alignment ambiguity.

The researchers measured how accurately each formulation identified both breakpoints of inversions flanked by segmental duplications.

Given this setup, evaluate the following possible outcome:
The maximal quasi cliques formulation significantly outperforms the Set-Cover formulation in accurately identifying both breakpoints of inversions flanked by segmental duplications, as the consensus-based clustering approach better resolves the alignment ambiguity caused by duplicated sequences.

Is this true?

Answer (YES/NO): YES